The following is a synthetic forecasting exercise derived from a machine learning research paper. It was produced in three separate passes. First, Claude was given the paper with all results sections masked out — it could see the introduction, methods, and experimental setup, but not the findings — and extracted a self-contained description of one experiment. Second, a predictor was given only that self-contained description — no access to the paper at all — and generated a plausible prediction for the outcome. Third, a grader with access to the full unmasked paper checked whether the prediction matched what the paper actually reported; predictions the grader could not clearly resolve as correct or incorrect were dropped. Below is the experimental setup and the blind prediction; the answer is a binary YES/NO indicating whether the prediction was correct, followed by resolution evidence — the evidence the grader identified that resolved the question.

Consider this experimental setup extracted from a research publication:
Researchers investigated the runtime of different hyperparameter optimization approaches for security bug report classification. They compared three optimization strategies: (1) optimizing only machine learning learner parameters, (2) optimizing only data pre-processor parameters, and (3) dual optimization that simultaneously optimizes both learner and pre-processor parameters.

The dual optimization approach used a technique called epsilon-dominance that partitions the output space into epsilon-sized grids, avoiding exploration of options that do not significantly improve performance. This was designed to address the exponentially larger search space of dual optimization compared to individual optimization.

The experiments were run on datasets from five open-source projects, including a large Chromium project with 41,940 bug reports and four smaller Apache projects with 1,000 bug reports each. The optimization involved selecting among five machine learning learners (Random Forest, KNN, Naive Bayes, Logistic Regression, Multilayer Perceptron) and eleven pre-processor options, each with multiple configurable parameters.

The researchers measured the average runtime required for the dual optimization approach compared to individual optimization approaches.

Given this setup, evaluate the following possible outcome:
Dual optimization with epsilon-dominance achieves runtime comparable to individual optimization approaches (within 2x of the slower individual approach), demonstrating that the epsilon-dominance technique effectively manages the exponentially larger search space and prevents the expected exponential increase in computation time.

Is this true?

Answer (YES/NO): NO